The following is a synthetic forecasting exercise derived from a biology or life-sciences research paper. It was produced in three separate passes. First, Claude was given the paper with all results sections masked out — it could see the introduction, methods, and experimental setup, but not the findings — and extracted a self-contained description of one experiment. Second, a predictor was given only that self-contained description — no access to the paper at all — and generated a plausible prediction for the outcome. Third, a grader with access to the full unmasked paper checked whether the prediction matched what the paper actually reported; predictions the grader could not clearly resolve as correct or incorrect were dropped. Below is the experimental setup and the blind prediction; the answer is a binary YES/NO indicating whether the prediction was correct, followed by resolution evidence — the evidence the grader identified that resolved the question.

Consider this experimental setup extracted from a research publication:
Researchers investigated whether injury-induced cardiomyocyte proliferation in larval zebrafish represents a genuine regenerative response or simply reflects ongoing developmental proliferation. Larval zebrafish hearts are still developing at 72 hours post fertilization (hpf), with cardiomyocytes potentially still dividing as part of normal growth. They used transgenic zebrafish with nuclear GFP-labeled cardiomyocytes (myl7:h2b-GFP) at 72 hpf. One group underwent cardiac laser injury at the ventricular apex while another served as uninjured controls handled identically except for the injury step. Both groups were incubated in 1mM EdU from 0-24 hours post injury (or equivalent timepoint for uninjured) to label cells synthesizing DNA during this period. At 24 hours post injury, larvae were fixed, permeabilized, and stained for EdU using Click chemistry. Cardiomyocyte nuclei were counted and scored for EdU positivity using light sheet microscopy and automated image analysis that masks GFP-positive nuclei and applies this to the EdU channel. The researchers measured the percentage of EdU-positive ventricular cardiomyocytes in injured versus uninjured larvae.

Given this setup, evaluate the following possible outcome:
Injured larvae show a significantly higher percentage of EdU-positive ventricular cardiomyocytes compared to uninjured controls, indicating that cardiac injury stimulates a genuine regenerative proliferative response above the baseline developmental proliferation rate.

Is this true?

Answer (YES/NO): NO